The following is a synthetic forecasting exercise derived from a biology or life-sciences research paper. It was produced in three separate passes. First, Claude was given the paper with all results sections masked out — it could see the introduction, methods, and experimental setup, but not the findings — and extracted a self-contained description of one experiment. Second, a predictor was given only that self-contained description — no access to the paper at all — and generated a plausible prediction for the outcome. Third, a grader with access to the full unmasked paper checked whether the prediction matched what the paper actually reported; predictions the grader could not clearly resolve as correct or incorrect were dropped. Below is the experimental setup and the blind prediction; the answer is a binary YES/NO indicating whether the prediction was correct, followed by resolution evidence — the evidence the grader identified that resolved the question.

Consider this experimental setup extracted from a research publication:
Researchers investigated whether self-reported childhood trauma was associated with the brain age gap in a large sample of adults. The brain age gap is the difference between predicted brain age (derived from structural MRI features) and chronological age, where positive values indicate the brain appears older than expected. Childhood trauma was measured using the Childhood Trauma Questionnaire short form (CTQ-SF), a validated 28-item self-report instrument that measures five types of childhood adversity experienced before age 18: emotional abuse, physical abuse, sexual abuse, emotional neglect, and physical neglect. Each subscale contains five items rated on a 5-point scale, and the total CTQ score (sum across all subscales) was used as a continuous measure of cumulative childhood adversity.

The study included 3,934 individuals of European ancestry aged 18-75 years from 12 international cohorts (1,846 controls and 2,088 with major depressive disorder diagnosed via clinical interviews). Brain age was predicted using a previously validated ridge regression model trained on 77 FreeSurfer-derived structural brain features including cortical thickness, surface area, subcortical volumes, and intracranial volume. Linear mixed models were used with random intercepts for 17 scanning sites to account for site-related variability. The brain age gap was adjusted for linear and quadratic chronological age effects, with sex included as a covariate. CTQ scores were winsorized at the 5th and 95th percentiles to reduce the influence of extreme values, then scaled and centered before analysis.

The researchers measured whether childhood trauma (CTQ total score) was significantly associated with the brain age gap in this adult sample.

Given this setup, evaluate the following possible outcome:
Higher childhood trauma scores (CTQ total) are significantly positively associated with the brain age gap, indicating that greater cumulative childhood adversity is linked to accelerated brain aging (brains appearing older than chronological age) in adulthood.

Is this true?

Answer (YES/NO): YES